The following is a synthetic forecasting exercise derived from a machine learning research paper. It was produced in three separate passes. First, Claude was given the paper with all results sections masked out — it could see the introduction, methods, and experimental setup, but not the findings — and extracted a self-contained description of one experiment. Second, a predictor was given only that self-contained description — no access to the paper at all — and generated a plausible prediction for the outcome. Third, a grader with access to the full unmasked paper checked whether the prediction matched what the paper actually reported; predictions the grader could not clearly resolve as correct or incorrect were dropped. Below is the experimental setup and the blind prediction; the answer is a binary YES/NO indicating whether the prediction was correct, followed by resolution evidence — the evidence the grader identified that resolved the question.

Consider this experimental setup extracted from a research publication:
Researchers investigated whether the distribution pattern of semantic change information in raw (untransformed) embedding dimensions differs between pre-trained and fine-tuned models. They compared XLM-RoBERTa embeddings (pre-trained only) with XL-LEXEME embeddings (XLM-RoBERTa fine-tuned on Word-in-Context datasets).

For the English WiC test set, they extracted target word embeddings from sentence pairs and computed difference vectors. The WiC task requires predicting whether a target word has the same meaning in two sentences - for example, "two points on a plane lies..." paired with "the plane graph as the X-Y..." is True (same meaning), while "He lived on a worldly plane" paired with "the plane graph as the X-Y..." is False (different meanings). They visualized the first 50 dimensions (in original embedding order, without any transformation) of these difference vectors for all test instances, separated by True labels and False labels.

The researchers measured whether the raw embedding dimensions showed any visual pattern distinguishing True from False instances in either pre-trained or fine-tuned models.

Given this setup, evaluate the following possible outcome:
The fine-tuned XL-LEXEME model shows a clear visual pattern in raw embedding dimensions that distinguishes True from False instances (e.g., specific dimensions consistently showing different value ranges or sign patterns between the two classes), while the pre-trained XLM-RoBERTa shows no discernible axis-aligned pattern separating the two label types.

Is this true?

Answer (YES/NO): YES